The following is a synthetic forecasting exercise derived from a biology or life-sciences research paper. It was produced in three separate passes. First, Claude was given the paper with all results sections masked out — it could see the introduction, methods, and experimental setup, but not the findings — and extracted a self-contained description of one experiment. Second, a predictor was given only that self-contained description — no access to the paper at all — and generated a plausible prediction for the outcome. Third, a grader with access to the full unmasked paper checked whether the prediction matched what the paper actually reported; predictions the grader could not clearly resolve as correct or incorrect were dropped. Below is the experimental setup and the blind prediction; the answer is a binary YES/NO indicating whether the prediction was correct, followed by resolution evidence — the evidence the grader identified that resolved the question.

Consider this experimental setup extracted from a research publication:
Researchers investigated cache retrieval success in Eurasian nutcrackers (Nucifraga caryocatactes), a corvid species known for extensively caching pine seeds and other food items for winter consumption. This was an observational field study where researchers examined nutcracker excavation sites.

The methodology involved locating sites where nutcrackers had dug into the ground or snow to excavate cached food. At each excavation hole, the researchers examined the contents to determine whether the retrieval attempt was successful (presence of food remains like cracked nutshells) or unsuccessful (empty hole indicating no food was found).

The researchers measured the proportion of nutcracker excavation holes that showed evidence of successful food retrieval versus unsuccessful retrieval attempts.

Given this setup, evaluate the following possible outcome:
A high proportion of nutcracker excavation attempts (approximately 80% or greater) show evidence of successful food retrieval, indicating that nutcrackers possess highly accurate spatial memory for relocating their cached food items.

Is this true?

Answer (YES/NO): YES